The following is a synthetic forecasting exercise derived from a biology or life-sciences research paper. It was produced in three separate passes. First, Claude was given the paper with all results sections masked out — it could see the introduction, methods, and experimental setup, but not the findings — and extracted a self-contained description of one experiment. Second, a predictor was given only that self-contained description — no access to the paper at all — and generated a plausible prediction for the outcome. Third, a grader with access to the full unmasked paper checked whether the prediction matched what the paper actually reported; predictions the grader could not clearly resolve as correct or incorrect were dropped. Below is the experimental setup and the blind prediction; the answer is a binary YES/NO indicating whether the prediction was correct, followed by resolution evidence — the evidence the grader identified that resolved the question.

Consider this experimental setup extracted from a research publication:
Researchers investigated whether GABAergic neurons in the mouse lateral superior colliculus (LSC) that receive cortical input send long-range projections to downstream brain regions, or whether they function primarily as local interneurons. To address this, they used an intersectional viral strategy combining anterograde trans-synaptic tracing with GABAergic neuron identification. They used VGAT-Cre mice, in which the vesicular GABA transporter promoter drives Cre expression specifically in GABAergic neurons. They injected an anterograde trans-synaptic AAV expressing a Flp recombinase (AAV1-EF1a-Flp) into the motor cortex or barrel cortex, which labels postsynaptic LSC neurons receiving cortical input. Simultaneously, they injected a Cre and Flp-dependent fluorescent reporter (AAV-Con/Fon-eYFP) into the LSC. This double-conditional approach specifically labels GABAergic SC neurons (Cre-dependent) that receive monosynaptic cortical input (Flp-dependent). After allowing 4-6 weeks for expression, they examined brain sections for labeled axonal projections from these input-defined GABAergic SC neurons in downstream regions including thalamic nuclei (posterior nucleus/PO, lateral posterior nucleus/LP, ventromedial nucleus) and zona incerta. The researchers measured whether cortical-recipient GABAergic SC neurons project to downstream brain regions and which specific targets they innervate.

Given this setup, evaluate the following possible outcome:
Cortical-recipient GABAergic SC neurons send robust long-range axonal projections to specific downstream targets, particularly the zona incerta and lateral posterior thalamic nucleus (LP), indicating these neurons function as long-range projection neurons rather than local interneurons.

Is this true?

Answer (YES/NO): NO